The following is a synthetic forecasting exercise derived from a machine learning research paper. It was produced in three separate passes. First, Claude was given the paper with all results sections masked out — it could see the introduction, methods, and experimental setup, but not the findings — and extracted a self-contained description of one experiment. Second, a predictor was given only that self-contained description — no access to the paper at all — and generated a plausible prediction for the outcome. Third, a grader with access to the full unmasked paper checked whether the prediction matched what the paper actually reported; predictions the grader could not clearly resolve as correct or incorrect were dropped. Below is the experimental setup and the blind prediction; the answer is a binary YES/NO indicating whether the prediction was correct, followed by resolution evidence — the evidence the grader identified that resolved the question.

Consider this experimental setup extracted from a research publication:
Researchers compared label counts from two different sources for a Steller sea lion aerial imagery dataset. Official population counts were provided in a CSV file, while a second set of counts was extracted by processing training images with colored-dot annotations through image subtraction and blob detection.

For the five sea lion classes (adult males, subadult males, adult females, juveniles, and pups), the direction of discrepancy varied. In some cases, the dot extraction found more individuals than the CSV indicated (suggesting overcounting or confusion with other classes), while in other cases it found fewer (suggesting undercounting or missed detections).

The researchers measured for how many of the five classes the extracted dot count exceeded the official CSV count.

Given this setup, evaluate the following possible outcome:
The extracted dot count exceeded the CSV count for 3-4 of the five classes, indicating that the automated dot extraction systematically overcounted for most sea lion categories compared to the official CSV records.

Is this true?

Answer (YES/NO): NO